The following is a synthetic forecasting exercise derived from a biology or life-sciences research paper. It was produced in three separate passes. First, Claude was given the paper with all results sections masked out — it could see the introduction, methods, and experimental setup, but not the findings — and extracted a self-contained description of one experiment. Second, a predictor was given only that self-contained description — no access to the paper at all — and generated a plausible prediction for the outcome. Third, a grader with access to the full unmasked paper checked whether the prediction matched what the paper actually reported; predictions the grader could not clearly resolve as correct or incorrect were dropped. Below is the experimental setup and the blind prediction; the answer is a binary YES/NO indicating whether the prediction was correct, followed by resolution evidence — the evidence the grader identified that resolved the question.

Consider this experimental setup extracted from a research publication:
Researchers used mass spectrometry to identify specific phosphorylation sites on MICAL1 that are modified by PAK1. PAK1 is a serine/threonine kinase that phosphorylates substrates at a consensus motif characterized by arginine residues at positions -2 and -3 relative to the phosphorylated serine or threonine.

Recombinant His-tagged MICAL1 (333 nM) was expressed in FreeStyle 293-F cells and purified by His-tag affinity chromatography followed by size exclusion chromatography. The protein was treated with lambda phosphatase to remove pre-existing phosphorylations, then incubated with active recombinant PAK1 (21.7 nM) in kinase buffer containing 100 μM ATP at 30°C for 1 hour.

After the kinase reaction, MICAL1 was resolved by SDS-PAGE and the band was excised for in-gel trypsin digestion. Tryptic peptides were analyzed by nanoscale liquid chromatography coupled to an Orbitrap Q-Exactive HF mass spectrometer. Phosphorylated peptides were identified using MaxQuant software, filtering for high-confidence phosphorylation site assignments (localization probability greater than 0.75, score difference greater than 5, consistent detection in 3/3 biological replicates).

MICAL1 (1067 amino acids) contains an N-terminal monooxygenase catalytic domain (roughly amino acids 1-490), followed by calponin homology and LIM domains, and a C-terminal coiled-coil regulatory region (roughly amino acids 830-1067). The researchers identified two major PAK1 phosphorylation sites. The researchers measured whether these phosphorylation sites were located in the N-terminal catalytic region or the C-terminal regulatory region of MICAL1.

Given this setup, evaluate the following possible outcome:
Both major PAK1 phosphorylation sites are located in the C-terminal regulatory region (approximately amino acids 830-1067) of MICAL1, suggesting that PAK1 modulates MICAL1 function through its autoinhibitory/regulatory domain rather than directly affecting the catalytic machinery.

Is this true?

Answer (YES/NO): NO